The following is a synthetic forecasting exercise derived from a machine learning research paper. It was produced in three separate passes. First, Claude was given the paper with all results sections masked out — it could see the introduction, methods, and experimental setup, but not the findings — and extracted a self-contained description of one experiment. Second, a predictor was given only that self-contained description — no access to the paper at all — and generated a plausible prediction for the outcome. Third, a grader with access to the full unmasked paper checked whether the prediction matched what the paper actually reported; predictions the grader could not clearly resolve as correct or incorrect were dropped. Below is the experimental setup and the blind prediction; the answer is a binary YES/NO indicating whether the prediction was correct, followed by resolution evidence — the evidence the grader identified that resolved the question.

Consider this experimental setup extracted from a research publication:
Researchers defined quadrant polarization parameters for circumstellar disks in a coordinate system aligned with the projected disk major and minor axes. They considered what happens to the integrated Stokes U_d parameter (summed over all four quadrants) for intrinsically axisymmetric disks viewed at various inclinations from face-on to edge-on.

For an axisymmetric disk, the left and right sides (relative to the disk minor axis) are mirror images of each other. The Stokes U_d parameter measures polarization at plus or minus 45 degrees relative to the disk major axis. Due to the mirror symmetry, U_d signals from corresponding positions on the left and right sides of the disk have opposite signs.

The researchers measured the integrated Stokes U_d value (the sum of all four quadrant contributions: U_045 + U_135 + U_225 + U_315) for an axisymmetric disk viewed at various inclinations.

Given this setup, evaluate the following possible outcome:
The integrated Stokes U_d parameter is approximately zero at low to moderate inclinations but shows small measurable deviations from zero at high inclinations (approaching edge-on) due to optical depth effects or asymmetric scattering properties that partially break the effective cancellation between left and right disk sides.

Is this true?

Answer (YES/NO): NO